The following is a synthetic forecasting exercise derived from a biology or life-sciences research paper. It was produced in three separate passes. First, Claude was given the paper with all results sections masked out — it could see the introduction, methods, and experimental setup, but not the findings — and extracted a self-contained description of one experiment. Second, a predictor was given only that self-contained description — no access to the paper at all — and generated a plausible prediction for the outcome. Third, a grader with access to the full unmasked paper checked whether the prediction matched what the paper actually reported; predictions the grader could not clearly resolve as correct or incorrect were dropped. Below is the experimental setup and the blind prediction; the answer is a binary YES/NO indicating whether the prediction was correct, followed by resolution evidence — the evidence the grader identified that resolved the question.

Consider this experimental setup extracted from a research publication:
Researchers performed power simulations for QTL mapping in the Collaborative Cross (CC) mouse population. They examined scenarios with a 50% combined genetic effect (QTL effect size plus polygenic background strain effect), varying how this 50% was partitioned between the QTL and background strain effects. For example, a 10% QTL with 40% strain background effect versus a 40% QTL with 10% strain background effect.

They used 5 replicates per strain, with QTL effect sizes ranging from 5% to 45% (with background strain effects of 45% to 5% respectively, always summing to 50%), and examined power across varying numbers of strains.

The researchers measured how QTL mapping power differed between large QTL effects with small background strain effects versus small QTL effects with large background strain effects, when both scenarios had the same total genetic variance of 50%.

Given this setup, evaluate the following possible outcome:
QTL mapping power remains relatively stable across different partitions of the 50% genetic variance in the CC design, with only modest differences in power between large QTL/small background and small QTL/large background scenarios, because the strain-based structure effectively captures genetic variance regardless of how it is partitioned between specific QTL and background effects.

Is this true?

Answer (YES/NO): NO